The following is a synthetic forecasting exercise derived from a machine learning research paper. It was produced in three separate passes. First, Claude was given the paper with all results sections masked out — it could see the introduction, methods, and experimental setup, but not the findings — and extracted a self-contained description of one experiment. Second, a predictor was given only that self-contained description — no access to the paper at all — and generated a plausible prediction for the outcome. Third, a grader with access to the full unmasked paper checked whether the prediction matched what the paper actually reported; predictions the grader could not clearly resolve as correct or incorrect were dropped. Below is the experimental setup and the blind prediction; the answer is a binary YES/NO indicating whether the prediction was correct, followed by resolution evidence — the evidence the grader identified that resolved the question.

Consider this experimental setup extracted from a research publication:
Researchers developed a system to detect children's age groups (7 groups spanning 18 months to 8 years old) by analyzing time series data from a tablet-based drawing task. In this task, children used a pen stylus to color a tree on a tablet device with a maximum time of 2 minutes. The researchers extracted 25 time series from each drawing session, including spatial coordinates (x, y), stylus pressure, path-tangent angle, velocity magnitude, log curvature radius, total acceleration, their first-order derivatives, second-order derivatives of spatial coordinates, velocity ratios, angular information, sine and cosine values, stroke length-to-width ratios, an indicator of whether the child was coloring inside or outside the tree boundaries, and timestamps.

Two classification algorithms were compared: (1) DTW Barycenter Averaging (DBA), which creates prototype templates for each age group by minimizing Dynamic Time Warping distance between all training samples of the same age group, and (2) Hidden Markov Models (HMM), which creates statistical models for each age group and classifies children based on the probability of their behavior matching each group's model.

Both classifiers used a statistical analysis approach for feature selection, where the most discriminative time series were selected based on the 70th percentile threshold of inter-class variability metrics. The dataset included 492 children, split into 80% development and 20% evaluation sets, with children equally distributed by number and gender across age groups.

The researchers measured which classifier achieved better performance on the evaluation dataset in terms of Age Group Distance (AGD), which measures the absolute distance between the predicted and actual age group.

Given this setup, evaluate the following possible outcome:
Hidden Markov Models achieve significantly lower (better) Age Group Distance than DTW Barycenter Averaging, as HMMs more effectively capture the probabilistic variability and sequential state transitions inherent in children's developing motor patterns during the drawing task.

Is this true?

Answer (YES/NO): YES